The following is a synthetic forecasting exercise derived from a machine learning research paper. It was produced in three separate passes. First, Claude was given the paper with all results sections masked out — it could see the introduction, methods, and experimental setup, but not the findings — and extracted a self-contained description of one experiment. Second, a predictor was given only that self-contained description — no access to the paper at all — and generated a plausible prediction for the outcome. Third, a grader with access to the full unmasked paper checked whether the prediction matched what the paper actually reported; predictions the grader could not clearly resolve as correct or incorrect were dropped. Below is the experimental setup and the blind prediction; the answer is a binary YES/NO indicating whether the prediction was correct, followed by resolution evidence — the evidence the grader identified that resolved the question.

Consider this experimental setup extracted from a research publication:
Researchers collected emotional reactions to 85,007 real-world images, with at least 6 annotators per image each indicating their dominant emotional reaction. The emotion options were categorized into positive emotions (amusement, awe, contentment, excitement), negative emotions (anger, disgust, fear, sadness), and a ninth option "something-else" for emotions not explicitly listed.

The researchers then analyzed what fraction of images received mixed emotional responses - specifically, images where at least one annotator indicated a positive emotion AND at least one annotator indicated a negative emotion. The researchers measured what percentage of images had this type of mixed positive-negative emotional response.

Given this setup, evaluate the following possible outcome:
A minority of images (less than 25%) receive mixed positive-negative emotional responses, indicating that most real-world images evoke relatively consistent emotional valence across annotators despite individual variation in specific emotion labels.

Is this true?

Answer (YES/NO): NO